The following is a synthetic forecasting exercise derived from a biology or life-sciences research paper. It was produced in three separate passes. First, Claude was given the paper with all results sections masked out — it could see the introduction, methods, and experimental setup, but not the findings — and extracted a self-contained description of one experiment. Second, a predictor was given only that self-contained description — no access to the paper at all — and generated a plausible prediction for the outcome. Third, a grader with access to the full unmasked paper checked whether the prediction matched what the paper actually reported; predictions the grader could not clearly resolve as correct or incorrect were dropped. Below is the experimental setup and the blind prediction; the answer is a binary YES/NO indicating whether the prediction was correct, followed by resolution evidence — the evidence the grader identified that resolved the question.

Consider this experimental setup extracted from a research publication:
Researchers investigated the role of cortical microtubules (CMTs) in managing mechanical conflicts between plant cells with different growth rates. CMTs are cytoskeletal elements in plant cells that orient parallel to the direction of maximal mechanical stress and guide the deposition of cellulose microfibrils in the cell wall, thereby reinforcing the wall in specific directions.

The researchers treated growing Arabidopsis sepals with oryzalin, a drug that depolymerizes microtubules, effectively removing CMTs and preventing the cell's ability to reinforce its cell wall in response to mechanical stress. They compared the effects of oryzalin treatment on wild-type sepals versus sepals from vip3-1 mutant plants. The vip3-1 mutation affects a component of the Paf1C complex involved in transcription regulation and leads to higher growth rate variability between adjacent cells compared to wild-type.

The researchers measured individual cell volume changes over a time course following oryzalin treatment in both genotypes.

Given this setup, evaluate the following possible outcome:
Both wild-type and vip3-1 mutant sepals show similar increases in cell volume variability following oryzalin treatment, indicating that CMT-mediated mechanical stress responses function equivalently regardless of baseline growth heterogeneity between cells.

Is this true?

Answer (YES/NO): NO